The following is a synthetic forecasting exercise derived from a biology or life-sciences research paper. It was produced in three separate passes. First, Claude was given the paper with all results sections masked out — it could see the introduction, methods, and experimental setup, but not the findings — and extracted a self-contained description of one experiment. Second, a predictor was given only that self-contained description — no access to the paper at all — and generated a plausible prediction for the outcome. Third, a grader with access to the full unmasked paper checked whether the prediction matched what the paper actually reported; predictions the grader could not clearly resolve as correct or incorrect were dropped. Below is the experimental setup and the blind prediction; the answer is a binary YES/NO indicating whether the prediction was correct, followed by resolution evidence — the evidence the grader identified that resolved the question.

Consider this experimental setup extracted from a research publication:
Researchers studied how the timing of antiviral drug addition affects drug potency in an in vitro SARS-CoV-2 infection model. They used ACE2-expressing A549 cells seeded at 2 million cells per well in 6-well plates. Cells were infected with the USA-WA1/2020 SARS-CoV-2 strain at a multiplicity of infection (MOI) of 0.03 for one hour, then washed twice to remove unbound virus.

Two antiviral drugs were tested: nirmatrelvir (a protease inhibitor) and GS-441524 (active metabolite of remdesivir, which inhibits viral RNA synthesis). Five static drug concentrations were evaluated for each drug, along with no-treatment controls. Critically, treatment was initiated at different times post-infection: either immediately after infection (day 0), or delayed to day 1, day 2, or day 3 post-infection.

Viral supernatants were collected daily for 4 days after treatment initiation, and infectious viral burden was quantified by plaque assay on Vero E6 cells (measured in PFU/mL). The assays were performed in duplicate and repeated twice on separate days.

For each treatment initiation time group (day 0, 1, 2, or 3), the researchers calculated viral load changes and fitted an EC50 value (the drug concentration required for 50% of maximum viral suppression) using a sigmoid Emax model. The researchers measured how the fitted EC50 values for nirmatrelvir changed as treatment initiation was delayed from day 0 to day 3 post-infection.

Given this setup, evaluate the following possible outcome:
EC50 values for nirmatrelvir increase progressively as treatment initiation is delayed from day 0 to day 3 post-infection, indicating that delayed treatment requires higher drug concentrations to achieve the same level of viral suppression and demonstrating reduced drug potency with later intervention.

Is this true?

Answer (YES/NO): YES